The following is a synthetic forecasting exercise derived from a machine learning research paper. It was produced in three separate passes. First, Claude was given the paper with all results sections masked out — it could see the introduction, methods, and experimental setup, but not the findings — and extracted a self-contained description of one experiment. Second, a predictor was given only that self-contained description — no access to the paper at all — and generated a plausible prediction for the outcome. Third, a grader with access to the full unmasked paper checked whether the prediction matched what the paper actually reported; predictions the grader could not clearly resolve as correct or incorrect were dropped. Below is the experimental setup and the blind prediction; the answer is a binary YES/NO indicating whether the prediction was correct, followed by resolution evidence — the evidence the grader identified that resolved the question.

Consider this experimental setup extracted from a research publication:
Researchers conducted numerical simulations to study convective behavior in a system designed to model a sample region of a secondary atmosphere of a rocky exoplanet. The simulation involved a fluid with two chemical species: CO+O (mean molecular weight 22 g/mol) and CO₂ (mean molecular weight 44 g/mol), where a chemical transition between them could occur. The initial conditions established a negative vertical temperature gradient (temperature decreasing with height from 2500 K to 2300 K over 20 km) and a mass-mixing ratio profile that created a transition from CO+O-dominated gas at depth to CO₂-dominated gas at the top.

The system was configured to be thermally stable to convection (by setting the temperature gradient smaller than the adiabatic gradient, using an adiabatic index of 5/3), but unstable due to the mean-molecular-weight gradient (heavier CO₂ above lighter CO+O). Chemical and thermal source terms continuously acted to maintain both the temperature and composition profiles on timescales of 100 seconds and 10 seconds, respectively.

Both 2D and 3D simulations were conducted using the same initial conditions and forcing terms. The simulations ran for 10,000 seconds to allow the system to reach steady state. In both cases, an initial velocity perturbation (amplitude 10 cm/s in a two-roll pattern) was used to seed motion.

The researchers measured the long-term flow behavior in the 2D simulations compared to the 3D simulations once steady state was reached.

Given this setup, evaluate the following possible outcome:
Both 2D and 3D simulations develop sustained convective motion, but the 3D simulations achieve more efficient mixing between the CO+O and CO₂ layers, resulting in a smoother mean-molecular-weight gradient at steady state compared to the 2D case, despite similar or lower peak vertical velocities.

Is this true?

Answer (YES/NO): NO